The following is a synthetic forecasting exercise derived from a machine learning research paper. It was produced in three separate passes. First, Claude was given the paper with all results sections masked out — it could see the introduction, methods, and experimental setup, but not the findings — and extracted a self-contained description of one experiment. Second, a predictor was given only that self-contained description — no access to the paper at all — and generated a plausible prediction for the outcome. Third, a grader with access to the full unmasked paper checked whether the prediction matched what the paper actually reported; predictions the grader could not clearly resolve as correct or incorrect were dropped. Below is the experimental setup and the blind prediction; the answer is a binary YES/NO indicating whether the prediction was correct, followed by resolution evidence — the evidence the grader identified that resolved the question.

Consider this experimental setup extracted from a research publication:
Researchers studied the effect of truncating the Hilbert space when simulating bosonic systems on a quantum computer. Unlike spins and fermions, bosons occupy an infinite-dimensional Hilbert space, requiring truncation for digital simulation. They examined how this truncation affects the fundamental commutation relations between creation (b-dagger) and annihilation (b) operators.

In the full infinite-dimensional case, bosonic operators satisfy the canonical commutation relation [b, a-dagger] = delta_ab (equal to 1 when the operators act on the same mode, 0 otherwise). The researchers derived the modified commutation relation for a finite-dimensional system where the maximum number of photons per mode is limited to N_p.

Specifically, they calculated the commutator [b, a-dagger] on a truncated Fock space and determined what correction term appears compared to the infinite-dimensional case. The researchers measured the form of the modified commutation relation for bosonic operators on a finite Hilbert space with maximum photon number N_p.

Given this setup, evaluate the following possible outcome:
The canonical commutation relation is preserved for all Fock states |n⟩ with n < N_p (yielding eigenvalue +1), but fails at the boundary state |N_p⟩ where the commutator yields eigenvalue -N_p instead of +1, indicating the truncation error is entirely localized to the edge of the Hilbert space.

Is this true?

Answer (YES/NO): YES